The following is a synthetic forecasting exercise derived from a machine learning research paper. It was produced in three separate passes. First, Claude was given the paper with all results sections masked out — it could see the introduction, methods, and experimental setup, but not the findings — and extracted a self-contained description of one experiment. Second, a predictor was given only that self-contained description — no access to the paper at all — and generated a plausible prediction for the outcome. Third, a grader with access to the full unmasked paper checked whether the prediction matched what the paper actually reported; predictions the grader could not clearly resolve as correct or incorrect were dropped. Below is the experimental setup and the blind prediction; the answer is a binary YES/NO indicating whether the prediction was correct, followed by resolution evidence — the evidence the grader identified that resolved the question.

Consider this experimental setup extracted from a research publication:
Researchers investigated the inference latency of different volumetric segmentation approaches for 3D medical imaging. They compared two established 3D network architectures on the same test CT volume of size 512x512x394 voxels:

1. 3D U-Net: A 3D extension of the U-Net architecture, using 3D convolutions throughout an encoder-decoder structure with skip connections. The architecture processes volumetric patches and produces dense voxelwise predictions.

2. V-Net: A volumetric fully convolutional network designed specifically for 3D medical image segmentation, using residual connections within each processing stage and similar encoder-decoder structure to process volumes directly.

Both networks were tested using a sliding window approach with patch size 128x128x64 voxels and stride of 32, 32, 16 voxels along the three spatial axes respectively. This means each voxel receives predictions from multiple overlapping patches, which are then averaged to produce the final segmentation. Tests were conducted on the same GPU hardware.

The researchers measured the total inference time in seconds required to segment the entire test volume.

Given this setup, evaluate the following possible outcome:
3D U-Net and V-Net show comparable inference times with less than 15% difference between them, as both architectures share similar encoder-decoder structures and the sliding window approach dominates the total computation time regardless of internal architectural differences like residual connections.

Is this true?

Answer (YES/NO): NO